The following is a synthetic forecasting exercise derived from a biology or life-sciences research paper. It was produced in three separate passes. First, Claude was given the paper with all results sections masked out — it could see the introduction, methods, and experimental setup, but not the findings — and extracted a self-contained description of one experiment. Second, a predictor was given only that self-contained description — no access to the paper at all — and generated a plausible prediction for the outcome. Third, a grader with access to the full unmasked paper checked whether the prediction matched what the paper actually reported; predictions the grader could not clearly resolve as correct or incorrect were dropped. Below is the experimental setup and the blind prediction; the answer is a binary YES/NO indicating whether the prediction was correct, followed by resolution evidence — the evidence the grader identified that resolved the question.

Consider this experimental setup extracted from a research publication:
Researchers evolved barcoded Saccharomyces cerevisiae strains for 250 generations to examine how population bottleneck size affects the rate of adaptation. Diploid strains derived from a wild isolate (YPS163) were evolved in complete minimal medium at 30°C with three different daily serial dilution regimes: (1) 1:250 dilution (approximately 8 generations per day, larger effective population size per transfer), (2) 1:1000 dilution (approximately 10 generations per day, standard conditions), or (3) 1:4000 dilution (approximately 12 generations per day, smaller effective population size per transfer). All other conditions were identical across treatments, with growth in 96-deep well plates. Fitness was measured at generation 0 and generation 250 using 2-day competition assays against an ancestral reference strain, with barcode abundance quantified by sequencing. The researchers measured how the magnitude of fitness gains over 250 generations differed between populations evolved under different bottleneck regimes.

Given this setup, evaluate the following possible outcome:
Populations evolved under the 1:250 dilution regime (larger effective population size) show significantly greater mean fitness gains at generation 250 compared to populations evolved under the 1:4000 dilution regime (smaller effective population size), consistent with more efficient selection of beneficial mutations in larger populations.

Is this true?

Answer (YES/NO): YES